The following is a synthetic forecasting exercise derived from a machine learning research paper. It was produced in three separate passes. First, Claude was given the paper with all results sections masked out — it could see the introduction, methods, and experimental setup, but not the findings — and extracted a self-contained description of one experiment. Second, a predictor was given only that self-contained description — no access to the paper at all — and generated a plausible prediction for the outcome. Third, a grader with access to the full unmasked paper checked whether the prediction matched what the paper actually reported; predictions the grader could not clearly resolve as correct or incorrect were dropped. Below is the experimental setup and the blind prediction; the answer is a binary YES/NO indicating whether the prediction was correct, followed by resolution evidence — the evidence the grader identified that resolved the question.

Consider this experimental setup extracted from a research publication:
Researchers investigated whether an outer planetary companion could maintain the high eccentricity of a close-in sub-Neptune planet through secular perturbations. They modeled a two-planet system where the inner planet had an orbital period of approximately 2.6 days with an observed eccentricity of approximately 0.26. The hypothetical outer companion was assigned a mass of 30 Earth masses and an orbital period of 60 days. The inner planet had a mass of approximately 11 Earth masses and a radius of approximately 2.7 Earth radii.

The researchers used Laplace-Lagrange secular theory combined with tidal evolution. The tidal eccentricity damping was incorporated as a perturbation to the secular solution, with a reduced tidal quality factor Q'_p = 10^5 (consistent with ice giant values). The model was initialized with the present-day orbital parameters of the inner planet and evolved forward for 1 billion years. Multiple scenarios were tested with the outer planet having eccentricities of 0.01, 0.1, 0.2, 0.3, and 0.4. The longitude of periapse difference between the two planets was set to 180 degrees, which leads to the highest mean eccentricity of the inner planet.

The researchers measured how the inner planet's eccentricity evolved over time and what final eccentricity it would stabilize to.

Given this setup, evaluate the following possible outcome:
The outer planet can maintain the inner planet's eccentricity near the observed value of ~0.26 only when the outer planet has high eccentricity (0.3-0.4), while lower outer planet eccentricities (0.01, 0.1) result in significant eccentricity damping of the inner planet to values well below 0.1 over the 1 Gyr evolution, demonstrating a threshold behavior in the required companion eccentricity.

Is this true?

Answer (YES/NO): NO